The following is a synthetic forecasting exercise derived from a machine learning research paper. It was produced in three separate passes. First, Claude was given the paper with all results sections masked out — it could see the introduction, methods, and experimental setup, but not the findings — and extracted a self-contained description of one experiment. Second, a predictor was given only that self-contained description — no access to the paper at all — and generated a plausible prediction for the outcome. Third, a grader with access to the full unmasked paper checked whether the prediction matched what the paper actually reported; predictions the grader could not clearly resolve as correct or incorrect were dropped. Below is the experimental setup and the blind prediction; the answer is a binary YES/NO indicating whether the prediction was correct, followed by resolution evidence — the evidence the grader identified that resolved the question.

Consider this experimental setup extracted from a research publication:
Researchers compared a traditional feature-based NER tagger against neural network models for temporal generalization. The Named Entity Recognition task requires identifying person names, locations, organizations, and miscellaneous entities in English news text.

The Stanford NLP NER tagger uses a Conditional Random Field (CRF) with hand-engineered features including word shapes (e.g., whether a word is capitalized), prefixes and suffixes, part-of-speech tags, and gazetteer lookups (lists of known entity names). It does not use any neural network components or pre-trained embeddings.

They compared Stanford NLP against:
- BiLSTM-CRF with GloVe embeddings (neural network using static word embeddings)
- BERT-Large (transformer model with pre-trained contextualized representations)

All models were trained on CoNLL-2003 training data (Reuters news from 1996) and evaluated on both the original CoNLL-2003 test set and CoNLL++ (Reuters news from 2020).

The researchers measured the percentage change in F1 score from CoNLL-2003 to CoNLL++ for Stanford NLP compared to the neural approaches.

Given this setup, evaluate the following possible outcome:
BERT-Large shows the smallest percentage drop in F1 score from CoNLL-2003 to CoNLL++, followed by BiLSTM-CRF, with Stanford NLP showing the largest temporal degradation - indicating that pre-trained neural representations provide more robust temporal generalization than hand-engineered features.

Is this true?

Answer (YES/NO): NO